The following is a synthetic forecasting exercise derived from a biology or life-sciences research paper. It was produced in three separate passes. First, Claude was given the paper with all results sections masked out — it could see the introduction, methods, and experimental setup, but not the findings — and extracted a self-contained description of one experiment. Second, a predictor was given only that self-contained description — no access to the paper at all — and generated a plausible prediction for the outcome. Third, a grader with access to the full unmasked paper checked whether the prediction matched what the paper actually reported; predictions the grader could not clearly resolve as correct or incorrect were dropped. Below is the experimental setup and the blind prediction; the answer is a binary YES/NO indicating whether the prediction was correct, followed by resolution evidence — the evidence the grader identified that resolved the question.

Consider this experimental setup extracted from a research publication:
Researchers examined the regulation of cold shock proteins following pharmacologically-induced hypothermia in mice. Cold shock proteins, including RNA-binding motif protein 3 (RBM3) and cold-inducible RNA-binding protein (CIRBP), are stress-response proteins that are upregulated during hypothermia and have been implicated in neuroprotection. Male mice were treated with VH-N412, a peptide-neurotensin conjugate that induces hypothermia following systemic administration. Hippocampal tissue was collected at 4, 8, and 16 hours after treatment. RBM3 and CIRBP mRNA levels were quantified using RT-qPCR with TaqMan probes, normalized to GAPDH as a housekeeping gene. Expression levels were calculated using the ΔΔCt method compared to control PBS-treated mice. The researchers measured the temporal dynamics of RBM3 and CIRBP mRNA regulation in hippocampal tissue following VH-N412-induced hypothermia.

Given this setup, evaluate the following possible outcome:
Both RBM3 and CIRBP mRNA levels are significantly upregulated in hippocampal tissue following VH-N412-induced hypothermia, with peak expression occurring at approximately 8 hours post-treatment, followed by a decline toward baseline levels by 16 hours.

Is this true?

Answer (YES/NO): NO